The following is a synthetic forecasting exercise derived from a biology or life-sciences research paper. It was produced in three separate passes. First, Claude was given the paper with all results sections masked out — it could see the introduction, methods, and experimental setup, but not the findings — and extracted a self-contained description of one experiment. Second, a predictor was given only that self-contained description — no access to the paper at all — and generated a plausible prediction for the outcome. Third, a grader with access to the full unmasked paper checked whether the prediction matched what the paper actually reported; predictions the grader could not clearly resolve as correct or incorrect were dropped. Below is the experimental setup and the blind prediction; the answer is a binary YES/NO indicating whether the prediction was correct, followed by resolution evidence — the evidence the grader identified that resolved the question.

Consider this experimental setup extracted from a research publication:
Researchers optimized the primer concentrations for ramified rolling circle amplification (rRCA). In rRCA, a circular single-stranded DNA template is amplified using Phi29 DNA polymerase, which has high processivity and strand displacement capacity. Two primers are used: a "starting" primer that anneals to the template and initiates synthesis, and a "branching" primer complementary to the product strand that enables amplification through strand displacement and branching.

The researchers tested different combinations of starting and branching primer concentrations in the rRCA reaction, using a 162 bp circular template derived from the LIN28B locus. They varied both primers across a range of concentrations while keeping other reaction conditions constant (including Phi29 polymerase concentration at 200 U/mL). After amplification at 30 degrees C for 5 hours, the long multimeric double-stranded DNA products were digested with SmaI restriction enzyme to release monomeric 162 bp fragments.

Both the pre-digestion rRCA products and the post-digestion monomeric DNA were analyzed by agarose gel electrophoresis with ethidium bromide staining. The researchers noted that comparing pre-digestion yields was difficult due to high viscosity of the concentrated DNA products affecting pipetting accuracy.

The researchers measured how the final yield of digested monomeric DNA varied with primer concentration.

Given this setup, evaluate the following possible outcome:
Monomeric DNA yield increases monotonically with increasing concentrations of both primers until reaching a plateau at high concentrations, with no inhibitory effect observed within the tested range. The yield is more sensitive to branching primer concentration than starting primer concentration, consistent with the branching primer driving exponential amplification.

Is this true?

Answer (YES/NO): NO